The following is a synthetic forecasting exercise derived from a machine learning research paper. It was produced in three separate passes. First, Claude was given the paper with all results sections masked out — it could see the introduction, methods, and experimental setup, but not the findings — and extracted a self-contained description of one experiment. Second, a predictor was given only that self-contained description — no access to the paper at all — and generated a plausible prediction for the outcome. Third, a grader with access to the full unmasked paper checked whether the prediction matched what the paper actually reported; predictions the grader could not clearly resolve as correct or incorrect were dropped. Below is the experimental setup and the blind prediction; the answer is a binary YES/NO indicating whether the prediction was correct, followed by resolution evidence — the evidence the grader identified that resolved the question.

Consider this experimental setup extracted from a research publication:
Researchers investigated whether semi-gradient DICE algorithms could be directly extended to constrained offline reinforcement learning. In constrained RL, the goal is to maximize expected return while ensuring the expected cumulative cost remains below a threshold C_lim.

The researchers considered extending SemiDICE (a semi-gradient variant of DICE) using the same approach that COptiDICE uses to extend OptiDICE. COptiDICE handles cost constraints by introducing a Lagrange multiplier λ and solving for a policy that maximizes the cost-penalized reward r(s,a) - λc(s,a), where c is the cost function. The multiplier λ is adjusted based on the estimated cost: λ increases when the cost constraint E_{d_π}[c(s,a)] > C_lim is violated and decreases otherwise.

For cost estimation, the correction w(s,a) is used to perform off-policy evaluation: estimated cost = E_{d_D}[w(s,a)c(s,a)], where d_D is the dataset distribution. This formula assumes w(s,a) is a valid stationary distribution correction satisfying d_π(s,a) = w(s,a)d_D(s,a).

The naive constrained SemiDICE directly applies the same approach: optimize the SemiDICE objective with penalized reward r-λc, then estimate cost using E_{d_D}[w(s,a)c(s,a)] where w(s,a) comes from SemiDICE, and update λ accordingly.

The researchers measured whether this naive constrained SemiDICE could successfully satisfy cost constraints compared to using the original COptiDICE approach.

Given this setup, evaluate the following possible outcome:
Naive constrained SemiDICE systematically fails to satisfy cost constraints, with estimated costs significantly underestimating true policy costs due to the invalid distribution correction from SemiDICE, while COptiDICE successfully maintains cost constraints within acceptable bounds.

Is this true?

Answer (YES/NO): NO